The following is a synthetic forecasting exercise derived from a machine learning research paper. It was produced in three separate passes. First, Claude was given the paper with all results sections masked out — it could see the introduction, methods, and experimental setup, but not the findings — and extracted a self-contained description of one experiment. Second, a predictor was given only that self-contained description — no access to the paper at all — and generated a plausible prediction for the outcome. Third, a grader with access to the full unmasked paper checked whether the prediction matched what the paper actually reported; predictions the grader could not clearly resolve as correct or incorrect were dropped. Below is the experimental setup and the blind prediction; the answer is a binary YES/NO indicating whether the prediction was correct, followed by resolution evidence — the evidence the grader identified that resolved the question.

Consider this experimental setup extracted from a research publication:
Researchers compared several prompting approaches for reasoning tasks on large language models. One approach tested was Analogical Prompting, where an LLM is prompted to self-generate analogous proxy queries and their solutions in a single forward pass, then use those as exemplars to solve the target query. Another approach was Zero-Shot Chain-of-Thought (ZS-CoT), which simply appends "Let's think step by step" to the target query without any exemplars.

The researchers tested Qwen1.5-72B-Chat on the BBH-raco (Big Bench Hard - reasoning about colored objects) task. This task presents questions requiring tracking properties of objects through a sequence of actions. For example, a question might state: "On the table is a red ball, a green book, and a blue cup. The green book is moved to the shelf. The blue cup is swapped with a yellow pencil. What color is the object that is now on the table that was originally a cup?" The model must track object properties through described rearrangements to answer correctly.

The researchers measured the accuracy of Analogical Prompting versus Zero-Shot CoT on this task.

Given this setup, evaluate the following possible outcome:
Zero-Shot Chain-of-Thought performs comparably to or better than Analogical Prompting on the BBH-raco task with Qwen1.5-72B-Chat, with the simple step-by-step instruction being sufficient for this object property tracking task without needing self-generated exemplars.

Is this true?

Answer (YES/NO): YES